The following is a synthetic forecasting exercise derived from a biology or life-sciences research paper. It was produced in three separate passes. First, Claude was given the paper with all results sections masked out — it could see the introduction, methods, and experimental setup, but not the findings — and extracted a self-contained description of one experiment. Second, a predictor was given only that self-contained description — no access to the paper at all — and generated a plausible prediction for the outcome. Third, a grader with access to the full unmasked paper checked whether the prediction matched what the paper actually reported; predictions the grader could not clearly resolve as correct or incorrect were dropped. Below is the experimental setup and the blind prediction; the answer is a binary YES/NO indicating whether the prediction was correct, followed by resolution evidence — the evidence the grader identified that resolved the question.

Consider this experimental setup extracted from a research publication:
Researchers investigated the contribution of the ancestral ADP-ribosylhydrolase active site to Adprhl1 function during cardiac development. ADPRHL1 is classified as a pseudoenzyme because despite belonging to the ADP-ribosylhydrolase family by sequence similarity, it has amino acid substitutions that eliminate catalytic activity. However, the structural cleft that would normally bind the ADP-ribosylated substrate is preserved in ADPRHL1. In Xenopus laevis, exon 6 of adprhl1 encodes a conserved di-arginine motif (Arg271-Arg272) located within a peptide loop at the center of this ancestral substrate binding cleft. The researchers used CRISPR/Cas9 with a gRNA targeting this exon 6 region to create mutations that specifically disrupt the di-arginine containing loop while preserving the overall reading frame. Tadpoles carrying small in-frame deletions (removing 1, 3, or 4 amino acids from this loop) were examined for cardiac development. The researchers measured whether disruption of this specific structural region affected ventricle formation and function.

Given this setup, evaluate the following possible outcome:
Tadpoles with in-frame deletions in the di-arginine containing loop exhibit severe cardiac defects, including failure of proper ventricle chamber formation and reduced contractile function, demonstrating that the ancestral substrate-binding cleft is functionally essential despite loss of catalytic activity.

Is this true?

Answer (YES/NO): YES